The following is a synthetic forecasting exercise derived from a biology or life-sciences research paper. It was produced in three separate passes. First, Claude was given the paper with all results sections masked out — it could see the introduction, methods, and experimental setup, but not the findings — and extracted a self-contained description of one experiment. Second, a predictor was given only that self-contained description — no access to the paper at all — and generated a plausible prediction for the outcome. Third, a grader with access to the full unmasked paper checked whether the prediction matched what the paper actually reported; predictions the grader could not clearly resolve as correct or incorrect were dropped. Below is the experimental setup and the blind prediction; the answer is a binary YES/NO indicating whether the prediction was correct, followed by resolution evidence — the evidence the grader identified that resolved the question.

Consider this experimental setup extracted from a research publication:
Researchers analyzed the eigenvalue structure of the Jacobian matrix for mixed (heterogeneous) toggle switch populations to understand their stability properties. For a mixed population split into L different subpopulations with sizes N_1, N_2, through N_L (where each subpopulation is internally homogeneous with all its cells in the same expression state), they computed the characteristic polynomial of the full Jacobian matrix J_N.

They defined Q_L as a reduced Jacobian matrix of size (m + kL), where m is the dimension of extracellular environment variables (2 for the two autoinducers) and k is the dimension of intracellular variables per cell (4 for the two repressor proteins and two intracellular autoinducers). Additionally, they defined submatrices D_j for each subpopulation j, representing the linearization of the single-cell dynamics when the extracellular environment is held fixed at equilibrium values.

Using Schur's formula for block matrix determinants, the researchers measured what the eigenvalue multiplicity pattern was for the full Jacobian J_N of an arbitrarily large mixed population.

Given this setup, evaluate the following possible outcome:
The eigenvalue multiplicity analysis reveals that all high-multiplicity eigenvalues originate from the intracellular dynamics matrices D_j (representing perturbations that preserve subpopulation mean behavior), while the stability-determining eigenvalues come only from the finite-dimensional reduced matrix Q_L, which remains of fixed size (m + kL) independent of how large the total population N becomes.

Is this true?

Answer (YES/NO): NO